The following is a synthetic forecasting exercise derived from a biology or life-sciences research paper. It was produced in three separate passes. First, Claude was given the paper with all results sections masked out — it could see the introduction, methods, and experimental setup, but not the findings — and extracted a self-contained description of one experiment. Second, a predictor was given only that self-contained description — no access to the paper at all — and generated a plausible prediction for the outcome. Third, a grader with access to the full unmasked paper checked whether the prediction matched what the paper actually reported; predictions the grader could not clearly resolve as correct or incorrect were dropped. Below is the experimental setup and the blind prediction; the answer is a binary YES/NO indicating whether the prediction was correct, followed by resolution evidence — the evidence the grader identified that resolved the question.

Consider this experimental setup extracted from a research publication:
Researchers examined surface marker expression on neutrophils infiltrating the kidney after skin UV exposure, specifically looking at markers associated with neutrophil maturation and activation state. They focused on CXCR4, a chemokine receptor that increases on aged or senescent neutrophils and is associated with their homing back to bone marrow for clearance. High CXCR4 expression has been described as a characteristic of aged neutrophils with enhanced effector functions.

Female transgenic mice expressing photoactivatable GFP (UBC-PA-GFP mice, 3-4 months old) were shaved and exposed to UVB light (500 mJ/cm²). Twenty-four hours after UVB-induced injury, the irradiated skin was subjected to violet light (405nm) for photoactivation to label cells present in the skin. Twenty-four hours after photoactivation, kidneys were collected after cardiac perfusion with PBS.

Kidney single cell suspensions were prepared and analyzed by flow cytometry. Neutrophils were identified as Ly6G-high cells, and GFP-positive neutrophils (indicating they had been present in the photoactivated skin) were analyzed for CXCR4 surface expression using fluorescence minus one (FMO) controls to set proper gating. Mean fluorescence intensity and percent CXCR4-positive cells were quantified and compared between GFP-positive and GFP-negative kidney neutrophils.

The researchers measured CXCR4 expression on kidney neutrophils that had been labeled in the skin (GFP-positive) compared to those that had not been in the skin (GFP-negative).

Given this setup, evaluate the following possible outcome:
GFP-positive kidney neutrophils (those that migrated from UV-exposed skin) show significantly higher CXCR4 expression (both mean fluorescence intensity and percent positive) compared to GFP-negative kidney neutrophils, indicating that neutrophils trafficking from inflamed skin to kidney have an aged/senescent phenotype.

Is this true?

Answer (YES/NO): YES